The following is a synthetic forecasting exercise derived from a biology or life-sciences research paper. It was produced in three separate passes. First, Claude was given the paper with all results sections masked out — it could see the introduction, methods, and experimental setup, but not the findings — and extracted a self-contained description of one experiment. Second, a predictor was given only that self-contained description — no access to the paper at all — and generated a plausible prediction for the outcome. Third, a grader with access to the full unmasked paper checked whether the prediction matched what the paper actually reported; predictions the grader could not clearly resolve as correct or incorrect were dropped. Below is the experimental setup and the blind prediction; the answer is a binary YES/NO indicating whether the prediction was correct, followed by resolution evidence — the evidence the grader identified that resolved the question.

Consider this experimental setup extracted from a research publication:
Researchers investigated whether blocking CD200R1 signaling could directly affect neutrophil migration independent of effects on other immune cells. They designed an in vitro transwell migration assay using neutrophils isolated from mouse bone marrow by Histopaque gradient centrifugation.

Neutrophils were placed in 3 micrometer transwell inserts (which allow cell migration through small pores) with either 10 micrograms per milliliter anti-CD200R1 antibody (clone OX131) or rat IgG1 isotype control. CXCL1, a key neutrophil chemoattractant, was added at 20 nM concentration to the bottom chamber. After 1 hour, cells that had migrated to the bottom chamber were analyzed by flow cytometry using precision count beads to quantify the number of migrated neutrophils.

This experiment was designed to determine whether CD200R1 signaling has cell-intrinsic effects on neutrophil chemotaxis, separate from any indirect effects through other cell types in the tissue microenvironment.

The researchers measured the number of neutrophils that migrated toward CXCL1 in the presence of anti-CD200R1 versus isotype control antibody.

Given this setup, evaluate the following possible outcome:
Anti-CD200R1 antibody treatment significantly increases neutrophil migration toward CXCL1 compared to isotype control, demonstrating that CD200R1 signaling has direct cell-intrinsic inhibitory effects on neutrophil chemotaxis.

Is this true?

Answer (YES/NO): NO